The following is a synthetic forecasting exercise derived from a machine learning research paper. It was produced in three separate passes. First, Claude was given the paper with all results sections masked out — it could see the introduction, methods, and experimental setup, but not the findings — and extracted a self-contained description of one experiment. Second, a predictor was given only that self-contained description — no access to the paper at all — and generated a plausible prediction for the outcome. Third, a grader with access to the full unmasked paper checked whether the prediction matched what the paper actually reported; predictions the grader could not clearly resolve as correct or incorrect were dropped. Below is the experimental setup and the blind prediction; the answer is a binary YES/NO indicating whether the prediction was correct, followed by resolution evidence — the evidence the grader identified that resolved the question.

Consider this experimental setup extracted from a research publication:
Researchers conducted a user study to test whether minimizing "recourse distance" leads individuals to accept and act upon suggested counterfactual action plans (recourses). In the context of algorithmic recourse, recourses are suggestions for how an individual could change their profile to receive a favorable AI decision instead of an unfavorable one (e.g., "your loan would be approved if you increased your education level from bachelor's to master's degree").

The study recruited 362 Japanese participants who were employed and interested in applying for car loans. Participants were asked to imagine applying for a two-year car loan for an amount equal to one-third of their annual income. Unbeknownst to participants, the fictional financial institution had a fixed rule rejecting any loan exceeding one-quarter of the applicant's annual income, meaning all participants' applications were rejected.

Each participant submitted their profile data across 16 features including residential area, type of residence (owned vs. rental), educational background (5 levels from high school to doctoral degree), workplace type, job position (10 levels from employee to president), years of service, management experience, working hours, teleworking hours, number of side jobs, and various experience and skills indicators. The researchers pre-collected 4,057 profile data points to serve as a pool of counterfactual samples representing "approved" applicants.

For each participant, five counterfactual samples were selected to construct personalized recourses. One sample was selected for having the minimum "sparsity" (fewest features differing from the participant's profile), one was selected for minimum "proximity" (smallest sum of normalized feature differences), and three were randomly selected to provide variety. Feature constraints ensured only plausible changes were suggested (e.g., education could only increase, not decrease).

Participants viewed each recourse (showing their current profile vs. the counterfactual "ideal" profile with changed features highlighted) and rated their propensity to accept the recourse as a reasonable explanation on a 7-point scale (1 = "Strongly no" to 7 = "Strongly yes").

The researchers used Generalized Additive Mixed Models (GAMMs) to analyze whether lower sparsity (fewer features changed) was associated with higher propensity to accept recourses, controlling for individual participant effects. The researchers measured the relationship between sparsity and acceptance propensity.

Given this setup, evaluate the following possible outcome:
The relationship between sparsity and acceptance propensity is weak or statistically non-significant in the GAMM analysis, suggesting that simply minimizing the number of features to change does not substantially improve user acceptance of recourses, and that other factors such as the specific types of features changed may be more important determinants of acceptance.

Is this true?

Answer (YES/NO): YES